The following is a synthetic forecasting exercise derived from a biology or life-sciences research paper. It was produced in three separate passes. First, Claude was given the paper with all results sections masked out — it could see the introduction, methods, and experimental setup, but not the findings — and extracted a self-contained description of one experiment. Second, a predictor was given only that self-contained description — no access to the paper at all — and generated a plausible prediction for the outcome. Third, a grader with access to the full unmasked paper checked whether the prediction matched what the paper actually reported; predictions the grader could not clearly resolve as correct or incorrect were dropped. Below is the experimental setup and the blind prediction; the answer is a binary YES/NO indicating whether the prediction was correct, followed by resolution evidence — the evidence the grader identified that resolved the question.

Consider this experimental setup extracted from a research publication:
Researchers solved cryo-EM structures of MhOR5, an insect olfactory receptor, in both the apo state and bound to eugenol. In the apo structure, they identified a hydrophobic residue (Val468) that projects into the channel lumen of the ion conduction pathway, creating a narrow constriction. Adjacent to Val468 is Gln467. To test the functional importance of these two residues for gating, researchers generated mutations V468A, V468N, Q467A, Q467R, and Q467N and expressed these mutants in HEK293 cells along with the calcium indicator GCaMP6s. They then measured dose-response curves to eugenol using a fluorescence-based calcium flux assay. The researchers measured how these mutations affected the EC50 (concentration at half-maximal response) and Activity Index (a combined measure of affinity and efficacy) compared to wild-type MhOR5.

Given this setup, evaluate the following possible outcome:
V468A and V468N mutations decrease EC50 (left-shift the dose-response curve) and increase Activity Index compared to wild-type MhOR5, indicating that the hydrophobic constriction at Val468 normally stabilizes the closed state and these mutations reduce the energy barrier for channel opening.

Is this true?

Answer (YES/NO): NO